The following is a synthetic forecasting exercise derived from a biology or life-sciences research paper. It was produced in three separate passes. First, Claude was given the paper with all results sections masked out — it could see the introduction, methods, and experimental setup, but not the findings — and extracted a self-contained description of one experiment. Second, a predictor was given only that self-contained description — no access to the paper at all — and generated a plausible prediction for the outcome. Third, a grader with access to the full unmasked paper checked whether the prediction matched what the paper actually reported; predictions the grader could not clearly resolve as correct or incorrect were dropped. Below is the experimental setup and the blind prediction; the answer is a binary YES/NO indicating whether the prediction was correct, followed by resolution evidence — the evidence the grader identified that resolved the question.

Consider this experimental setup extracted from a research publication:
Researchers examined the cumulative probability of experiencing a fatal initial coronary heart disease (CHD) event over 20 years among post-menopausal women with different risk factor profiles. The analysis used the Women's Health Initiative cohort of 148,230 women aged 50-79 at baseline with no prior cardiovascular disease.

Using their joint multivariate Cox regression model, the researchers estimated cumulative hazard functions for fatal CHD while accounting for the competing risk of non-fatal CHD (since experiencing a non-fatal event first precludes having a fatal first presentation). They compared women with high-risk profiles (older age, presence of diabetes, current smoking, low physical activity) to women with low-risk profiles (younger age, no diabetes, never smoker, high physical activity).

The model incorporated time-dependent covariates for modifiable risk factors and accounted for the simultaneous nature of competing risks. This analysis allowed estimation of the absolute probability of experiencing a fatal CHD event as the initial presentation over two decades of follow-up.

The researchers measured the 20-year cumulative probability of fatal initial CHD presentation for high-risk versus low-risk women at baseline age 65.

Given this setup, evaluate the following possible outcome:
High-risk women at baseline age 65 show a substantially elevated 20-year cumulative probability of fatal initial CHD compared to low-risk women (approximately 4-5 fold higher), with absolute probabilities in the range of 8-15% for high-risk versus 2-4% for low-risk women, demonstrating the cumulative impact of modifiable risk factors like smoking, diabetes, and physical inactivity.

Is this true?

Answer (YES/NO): NO